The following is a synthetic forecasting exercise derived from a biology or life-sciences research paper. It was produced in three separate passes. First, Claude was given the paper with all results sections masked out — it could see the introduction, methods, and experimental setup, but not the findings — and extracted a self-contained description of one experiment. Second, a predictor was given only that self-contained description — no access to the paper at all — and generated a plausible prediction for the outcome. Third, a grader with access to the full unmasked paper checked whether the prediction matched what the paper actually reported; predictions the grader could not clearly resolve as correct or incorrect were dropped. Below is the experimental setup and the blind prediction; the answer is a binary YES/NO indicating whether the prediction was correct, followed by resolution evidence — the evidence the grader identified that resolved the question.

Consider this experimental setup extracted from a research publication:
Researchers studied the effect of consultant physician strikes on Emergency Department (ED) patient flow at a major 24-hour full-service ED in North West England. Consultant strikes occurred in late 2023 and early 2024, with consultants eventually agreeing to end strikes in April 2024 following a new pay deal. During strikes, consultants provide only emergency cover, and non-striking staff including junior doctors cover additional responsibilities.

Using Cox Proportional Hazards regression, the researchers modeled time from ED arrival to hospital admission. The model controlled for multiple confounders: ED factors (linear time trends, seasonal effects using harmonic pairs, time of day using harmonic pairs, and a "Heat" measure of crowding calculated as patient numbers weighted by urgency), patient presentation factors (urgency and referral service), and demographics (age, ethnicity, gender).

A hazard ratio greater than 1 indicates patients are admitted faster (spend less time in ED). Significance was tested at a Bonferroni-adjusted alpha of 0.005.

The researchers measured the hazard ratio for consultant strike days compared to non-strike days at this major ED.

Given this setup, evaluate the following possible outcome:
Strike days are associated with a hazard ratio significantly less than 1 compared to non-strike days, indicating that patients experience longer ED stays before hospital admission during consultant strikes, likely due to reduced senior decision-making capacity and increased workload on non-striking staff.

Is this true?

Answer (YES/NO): NO